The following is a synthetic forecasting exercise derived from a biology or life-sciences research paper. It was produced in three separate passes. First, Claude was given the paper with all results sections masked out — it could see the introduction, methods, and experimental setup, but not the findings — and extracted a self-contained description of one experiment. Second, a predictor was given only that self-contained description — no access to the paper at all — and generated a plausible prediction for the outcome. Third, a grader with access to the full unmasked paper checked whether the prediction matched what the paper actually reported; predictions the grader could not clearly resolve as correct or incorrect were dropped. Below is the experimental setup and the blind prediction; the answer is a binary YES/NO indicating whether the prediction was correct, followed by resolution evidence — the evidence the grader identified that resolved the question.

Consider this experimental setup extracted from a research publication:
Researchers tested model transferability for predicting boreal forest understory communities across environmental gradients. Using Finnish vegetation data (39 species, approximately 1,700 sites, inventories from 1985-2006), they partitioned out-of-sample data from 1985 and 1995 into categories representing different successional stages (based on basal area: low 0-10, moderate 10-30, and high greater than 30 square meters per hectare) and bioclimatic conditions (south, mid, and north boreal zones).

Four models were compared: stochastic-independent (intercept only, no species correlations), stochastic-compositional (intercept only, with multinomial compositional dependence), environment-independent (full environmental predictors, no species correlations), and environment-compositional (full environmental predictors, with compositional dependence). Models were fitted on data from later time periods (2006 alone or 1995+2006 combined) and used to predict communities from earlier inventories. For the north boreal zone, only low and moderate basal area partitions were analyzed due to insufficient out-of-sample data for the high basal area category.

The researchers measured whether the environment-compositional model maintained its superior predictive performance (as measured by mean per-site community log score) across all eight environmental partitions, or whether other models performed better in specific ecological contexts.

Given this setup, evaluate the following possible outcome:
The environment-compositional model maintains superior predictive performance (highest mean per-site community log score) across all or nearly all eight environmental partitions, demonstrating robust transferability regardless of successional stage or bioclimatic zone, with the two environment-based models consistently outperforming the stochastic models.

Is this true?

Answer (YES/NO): YES